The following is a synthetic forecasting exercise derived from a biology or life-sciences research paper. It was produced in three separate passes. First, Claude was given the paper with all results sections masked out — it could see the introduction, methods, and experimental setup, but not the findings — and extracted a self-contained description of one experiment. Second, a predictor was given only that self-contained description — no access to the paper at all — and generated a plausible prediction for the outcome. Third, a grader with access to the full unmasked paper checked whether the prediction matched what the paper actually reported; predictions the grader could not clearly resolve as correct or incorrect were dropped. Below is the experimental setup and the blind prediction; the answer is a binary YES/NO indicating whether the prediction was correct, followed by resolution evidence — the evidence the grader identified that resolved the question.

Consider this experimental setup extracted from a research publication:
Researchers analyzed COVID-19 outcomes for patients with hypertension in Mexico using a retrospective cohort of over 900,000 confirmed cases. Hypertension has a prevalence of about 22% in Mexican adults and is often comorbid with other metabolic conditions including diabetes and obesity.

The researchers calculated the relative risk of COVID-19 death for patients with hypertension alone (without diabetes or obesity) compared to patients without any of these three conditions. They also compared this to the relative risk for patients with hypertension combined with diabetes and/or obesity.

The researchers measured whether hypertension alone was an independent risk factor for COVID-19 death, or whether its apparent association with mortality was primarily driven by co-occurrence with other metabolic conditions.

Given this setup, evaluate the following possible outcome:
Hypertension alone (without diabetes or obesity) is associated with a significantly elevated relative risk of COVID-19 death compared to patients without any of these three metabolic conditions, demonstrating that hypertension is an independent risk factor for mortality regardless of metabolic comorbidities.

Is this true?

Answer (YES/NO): YES